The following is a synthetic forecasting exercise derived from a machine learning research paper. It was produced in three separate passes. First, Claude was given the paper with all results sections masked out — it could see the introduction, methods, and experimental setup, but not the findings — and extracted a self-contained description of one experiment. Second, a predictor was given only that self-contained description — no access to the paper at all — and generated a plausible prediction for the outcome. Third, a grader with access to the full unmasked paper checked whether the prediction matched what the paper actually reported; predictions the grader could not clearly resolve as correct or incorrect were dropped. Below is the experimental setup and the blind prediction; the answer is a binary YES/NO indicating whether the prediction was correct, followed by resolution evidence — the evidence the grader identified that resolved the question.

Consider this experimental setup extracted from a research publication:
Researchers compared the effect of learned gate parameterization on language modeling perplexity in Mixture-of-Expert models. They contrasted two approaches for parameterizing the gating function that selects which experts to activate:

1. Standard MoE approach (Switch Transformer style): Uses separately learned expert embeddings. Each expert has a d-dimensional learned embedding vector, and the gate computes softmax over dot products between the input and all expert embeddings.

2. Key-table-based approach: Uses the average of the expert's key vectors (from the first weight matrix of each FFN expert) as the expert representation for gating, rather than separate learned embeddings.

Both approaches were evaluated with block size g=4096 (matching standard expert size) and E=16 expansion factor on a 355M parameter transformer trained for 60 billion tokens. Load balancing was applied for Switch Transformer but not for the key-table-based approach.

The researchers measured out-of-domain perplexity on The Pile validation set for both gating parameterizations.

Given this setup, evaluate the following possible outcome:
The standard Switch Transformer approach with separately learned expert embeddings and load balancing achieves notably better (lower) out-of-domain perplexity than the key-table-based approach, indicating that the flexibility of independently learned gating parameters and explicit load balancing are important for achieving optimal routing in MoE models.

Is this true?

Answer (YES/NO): NO